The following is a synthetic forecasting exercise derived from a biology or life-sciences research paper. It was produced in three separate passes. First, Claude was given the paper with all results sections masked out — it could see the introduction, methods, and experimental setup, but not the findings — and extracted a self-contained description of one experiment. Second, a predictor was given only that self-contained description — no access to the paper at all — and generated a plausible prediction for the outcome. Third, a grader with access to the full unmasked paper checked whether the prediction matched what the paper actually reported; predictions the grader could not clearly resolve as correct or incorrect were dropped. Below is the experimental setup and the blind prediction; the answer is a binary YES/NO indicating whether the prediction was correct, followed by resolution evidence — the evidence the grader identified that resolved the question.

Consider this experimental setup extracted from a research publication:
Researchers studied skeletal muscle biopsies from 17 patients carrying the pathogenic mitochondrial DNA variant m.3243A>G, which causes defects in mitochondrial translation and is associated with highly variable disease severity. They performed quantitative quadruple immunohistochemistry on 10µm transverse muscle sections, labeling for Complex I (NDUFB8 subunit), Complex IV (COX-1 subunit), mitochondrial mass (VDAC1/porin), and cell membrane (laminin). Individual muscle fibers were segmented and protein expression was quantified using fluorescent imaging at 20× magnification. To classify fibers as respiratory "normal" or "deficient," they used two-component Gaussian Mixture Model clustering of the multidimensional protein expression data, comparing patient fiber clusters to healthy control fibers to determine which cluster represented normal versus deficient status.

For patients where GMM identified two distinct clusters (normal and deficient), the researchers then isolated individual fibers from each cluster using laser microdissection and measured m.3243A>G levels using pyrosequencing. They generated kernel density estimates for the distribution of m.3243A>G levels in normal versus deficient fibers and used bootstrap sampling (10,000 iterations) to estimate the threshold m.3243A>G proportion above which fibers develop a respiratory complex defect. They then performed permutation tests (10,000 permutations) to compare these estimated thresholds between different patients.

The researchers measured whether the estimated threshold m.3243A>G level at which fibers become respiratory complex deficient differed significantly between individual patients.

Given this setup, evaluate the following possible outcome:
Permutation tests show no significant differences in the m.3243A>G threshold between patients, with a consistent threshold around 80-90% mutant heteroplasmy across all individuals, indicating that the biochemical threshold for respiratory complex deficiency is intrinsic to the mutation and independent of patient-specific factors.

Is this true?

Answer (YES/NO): YES